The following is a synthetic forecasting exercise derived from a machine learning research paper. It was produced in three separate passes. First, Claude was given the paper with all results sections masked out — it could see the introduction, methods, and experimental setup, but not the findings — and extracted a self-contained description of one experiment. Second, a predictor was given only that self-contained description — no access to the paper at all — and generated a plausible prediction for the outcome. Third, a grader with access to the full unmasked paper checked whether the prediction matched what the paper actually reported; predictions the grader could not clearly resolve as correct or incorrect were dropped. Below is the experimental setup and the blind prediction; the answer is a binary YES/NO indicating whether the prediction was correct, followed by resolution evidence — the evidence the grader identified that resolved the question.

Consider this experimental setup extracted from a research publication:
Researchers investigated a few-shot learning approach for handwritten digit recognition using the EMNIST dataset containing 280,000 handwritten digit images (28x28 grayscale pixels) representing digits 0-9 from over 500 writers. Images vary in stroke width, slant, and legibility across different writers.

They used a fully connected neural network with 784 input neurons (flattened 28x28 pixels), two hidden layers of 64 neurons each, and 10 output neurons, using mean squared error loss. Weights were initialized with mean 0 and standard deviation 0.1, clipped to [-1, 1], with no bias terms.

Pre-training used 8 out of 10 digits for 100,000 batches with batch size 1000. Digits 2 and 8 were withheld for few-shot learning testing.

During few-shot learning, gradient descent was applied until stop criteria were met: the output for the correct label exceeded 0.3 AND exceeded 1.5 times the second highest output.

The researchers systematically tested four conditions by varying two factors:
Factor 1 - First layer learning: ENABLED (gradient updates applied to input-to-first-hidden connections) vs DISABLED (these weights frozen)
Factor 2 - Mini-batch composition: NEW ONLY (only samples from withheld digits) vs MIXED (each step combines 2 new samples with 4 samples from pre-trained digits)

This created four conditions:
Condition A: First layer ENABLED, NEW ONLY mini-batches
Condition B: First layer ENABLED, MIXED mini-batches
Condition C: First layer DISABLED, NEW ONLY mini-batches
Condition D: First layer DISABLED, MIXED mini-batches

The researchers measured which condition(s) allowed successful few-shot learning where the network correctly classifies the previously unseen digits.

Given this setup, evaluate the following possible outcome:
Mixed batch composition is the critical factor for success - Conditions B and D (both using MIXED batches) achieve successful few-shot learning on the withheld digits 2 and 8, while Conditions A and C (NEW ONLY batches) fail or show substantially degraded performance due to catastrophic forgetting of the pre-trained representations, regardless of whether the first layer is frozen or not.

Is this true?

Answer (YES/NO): NO